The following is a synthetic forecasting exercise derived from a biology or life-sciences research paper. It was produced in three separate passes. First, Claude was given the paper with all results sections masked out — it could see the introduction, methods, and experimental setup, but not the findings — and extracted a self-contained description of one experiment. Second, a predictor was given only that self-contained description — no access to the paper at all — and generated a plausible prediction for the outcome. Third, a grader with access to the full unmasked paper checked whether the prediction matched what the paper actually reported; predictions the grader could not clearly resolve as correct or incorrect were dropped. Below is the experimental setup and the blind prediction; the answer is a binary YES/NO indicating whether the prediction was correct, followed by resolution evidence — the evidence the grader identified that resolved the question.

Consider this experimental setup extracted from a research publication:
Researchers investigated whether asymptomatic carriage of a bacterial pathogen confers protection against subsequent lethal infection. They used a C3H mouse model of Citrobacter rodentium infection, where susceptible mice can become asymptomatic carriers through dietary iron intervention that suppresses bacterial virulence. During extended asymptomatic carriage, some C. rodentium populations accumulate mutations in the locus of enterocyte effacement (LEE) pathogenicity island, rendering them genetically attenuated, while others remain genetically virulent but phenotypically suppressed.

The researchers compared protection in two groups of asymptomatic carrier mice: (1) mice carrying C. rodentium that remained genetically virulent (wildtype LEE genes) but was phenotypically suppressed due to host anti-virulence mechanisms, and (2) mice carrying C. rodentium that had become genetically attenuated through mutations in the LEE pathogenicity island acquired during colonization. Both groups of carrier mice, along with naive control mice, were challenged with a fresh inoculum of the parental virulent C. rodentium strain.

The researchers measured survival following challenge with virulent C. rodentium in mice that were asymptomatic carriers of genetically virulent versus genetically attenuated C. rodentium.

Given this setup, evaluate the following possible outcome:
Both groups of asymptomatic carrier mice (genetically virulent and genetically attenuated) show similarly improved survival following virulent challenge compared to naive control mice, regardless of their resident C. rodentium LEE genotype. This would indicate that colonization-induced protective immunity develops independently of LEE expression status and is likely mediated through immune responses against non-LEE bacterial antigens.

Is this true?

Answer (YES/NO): NO